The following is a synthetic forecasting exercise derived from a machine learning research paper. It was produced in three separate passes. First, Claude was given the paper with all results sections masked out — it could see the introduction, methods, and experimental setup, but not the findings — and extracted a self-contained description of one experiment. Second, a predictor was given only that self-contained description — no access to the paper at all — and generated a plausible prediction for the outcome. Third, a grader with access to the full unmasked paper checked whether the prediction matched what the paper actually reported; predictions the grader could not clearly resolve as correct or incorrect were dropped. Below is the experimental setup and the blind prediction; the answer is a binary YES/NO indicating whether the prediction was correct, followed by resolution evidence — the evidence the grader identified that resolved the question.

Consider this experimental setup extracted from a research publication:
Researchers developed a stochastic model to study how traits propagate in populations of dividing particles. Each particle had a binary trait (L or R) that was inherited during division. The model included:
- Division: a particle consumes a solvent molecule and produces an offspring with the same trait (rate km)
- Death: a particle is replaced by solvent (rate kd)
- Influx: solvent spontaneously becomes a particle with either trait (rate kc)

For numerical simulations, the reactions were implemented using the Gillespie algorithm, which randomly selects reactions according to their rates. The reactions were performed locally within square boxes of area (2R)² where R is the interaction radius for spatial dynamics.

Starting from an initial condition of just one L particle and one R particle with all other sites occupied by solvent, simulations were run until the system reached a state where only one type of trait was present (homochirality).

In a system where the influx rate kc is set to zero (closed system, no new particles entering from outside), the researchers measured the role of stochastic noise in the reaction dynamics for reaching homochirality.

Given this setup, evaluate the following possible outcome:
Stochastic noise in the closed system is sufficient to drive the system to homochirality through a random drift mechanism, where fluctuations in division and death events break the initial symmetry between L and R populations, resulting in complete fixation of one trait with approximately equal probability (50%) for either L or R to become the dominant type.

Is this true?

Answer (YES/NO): YES